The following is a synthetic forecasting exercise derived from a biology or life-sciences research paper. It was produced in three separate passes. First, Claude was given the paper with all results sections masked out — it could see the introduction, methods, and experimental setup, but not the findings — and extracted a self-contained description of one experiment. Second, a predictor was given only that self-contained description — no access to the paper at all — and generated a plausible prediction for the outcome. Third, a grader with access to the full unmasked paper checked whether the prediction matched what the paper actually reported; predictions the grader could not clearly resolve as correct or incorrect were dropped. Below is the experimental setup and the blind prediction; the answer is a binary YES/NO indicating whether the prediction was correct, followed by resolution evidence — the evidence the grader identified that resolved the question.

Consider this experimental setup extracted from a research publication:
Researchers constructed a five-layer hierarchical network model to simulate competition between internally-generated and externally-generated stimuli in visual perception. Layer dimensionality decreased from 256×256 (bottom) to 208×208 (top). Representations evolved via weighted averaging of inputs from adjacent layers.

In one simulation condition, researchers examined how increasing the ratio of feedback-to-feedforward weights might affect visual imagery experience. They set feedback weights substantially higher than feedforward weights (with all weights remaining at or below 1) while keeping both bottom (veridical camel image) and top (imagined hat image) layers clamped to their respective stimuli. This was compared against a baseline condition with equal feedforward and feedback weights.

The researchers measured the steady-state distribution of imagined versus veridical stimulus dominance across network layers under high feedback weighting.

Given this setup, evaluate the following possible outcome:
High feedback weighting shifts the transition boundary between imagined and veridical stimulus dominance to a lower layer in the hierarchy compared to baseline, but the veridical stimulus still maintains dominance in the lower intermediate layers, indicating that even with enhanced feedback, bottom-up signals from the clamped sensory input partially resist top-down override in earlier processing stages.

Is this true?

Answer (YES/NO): YES